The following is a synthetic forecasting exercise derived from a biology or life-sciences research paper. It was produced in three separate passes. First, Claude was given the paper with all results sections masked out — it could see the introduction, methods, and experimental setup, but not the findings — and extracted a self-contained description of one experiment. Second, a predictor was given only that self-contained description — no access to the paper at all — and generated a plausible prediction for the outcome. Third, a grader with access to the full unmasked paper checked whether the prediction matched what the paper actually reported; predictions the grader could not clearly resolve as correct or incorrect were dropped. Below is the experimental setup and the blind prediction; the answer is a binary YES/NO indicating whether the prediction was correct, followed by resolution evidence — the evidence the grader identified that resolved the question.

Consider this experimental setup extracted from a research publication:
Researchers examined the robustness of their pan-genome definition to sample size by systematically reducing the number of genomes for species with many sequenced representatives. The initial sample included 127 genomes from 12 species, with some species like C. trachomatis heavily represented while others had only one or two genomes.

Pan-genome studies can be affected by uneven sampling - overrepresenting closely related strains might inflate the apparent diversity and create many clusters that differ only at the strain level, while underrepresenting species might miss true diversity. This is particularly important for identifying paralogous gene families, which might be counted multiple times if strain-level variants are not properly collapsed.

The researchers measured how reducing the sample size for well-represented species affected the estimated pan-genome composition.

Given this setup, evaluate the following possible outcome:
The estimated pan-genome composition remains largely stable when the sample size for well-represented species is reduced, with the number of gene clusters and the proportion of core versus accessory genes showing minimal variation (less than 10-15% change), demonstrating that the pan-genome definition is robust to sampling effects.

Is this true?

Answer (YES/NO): YES